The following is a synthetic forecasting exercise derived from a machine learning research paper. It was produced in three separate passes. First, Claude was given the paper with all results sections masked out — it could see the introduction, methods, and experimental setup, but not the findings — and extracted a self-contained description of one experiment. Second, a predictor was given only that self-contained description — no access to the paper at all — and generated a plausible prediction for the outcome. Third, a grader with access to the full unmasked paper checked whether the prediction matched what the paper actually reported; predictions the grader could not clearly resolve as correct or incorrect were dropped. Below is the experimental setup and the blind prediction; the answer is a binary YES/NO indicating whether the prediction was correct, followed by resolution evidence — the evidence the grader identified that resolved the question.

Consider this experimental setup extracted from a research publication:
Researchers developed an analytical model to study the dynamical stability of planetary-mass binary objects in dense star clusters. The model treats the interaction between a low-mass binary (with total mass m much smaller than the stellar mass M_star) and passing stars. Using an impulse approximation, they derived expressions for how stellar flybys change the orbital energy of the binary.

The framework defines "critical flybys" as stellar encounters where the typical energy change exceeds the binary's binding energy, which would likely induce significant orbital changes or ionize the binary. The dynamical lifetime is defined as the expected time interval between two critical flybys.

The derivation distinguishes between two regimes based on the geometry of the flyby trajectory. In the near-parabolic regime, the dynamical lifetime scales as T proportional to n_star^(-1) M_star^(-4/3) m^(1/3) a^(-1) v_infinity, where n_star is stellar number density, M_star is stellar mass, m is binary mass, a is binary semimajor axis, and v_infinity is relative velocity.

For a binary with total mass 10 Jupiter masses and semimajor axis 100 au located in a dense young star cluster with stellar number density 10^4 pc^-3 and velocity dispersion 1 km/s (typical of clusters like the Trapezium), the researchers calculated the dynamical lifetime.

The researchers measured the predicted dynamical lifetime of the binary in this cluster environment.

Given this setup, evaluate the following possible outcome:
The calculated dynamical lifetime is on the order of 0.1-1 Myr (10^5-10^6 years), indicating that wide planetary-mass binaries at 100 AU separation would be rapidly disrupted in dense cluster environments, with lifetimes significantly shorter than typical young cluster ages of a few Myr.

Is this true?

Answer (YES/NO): NO